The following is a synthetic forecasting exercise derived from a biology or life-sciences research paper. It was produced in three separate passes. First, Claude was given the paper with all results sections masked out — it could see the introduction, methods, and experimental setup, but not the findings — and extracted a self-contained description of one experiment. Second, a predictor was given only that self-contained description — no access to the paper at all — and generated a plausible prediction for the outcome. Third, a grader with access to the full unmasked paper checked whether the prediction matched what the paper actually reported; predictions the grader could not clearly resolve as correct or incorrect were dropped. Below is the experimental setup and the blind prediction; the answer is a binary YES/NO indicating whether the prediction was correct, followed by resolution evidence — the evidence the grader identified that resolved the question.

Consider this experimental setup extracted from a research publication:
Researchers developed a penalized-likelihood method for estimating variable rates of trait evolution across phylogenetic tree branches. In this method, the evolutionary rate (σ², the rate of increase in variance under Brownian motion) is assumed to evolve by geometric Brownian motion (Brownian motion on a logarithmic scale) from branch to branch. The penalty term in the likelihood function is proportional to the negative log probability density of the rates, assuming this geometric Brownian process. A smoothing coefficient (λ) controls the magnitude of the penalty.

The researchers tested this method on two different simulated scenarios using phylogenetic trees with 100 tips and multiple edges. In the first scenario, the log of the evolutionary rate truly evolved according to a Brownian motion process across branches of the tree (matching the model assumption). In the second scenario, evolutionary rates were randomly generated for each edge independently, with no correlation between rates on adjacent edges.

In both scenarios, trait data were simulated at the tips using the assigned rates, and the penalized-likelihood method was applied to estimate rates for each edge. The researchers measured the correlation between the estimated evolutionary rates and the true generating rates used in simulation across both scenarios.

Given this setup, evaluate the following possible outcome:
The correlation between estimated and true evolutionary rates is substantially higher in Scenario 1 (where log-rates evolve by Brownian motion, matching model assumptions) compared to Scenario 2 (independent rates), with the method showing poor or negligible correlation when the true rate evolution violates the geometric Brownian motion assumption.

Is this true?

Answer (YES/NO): YES